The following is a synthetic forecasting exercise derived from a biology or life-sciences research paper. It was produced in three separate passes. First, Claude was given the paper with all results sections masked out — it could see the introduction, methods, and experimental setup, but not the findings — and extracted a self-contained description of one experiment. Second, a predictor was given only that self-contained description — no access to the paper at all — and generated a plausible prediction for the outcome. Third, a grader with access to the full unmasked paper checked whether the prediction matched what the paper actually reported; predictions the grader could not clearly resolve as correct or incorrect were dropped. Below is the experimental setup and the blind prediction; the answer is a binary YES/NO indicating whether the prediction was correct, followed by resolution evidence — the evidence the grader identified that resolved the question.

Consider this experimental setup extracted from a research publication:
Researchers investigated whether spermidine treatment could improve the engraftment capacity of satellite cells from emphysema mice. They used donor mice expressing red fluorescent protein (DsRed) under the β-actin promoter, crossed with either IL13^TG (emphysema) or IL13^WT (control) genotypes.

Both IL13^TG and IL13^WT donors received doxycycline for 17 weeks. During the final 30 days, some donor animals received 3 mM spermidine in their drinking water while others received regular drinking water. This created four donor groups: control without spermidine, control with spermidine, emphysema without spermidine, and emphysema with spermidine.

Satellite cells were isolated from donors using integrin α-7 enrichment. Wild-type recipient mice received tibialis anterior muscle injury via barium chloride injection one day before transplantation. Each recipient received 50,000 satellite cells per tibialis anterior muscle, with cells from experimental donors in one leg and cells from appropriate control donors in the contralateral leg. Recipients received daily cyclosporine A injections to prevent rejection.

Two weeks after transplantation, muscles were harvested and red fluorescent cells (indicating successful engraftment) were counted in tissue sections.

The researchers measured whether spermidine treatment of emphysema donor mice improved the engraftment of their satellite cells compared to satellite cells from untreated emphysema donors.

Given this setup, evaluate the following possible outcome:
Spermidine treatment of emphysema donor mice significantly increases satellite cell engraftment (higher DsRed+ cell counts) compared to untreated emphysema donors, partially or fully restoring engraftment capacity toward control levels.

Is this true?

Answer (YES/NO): YES